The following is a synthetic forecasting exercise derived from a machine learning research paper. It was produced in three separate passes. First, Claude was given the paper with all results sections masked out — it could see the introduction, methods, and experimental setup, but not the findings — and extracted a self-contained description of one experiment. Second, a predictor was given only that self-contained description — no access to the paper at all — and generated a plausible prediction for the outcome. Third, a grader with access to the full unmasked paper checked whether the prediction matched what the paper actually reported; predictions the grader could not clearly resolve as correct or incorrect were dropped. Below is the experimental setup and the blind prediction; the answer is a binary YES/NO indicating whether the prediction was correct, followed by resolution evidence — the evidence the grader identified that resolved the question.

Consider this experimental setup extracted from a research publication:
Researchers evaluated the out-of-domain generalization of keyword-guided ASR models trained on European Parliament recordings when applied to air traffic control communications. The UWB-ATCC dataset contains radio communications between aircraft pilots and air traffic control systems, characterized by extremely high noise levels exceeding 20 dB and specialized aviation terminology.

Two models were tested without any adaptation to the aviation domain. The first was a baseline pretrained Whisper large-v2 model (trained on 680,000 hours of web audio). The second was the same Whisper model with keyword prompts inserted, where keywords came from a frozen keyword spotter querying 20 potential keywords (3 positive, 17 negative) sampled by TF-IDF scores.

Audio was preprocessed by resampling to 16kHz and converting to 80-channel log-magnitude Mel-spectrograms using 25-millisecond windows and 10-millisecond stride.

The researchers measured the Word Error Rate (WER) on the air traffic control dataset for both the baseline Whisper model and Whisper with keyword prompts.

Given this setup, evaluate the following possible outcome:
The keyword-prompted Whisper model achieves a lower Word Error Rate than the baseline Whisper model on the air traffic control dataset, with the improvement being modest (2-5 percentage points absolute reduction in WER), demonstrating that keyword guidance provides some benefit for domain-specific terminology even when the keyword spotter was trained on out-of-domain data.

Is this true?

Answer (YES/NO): NO